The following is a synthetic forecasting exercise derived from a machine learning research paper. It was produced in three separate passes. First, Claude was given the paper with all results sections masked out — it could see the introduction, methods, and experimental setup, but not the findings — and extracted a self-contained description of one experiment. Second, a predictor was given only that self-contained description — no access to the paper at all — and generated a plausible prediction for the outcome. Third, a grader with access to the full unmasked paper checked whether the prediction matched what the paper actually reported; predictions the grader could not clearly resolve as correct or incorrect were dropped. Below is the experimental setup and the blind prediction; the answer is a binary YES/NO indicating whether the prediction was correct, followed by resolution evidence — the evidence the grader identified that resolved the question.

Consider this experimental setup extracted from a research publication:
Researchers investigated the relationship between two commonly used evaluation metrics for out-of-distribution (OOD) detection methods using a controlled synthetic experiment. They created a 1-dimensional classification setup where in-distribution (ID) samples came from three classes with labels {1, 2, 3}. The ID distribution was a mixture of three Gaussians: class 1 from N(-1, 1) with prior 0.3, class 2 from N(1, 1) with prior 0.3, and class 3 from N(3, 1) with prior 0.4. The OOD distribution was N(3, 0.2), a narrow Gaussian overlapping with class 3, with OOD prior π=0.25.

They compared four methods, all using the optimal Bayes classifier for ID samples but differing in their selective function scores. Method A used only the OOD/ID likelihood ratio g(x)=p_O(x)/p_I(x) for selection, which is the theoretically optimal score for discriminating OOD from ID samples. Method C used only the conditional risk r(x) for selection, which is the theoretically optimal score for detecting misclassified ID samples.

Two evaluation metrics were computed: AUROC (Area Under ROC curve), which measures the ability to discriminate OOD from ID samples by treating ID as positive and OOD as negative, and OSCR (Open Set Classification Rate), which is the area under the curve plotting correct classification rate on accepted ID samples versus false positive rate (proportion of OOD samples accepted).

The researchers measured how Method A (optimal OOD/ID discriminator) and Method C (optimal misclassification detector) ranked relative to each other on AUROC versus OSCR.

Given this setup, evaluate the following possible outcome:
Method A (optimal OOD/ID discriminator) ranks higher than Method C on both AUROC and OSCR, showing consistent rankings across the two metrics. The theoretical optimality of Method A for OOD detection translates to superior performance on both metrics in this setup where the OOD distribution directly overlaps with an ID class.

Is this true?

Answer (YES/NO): NO